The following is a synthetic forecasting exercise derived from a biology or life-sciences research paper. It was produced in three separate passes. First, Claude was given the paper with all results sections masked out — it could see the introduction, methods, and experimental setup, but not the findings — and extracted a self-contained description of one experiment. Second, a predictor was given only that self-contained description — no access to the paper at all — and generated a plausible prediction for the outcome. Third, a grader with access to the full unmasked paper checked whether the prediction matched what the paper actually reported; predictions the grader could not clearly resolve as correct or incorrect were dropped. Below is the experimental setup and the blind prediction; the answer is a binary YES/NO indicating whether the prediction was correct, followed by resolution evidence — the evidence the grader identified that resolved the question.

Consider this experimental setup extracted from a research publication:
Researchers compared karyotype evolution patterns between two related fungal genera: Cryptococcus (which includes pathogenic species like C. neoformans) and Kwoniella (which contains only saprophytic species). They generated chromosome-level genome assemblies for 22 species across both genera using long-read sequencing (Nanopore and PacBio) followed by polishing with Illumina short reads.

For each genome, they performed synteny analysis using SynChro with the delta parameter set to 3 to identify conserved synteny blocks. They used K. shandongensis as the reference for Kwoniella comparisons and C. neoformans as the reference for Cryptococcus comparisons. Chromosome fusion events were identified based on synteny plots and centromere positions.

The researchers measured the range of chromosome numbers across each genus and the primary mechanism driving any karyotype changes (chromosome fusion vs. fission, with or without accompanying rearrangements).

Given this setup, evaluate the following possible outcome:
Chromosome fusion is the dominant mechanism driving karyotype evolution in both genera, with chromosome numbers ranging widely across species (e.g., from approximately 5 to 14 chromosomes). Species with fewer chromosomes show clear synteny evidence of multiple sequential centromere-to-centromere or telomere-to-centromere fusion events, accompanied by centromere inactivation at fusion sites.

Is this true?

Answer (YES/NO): NO